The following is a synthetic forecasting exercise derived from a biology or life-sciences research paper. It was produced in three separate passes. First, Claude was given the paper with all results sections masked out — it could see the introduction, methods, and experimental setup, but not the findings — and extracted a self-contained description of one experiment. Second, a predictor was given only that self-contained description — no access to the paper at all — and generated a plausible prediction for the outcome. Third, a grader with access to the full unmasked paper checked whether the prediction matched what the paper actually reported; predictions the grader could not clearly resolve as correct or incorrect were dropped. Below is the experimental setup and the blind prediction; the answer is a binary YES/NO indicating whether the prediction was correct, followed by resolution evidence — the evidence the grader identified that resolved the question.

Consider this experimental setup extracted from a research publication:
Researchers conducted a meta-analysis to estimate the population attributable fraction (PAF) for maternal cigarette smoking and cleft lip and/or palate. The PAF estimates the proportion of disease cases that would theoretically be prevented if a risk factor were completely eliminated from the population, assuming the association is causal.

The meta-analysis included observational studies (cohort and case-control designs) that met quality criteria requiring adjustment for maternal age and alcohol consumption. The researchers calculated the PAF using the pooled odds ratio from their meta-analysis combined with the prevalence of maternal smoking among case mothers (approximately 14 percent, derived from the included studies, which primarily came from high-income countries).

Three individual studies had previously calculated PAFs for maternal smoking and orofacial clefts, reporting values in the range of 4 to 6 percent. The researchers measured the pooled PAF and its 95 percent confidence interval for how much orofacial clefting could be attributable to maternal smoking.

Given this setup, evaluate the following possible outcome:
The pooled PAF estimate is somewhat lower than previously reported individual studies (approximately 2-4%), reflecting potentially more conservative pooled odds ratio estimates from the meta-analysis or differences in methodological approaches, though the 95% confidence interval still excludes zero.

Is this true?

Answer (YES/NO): NO